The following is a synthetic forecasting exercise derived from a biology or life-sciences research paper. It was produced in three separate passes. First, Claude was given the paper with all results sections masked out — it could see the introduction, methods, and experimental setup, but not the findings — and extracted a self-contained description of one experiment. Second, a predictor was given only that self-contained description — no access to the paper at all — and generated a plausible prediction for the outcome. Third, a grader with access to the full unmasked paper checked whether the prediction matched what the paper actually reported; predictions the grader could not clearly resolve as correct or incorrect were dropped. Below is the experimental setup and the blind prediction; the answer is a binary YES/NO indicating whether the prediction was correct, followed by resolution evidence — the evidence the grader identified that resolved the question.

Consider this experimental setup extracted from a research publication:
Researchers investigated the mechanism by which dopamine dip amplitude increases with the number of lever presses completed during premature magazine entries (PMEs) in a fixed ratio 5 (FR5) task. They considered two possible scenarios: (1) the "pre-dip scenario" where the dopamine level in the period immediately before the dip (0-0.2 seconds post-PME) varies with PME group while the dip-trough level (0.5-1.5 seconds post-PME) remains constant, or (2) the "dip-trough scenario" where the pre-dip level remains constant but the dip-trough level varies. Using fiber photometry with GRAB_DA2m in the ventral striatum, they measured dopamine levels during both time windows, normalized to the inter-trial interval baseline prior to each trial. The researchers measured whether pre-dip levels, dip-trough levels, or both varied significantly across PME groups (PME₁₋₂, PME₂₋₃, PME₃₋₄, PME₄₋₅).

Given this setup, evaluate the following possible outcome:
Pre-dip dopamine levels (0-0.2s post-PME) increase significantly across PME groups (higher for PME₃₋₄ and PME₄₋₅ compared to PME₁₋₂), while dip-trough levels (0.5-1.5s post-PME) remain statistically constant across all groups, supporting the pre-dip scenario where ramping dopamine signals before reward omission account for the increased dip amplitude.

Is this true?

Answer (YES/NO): NO